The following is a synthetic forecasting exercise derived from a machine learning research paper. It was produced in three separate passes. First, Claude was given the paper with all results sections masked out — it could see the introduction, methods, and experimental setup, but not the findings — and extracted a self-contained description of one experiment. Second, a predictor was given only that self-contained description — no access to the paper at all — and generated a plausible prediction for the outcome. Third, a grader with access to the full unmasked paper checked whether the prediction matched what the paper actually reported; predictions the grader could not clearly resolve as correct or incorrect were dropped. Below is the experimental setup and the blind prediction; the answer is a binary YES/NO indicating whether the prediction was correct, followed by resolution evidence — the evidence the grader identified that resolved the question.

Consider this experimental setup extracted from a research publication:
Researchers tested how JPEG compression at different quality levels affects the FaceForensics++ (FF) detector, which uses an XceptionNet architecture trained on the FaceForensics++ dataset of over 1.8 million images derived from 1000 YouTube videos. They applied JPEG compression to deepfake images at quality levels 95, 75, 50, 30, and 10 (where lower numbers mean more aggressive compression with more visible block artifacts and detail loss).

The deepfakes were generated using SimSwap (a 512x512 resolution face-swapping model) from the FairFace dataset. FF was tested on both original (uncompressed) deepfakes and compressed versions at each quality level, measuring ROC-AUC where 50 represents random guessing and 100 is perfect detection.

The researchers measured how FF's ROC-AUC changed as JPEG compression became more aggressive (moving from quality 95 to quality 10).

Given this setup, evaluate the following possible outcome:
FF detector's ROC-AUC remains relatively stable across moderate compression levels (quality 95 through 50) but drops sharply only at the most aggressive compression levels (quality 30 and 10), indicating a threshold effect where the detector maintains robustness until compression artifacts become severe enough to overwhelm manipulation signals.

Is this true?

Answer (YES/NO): NO